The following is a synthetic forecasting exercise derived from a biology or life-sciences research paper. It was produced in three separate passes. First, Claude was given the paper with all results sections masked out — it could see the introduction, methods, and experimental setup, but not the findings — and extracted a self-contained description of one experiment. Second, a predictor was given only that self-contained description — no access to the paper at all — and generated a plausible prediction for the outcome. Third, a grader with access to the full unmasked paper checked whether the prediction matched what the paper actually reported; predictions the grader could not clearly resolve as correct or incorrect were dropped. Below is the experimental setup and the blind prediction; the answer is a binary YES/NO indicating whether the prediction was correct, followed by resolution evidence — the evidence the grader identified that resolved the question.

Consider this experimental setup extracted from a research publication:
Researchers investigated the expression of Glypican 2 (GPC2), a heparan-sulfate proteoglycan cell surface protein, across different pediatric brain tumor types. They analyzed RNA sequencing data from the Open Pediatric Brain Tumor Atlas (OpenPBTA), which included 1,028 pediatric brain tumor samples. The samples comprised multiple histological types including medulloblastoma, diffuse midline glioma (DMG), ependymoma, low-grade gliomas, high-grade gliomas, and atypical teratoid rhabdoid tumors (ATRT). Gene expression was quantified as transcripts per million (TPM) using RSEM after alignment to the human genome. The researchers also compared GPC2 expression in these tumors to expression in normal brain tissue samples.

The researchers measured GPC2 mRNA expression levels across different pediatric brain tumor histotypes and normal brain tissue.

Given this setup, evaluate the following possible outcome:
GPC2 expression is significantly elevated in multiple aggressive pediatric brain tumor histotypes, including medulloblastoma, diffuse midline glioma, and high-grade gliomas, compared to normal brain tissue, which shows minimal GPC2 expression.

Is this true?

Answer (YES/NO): YES